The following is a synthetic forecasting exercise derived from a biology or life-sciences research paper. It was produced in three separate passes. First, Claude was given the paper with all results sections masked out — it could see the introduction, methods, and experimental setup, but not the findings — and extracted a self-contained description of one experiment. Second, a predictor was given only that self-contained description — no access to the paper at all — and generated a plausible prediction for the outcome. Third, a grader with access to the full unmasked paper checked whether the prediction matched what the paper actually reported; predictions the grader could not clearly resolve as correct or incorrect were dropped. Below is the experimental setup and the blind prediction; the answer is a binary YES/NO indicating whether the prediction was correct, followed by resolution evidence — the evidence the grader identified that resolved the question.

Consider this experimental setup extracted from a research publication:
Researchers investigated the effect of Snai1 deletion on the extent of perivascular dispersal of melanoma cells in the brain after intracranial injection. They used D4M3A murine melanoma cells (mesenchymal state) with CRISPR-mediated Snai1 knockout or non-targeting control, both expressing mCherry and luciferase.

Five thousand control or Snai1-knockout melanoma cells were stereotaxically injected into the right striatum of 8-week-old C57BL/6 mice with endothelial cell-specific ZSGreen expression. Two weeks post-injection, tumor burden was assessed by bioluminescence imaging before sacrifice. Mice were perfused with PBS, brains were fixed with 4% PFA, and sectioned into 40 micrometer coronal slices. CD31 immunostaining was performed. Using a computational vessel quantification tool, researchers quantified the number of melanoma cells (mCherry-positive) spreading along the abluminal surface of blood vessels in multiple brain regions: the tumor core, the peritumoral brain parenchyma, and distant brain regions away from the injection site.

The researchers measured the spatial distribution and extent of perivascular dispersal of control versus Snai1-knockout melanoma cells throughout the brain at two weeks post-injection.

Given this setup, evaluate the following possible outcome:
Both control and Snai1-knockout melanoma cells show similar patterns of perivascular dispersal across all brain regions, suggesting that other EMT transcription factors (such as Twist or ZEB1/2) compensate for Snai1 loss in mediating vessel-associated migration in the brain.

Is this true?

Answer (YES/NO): NO